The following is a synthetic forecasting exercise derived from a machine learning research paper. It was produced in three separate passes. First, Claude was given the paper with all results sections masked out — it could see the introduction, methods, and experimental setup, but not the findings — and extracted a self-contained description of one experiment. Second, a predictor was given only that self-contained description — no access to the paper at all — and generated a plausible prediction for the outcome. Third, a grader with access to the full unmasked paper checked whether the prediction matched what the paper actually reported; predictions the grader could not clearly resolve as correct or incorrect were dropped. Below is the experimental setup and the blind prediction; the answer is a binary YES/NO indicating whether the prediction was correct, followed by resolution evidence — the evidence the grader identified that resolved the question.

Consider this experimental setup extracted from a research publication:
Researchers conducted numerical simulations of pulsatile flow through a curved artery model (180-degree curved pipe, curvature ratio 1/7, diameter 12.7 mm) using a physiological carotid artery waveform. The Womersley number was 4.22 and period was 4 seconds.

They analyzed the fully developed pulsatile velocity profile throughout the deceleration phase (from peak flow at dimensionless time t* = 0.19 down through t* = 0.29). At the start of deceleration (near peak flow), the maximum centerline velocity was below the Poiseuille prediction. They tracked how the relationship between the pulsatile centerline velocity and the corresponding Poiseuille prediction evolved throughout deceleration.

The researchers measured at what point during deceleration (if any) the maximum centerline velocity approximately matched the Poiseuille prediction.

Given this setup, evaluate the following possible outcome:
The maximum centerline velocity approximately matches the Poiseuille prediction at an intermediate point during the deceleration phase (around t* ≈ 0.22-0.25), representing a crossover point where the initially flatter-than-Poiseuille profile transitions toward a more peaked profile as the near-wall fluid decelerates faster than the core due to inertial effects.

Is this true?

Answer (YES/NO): YES